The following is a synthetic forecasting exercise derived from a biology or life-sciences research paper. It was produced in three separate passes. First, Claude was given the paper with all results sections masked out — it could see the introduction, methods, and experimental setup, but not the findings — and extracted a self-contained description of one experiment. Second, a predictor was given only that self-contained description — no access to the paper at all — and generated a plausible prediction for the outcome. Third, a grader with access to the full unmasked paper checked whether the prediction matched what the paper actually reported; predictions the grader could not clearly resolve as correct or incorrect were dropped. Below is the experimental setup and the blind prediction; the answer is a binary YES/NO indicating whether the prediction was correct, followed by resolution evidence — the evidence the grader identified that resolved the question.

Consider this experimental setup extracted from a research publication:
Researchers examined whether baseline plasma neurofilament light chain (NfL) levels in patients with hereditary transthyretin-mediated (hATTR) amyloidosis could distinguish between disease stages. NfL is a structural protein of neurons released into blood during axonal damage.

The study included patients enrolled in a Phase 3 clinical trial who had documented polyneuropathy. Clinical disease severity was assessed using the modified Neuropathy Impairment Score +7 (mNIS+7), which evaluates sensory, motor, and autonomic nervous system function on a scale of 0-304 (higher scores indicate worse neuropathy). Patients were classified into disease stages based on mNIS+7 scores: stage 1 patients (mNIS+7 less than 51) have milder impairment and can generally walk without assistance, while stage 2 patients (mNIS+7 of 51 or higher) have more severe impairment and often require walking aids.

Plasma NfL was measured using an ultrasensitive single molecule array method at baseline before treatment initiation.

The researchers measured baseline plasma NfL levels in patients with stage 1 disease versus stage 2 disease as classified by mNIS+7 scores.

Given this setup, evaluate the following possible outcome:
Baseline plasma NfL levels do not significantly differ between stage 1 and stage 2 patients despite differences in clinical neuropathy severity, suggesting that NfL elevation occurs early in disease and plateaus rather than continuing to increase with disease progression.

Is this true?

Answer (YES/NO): YES